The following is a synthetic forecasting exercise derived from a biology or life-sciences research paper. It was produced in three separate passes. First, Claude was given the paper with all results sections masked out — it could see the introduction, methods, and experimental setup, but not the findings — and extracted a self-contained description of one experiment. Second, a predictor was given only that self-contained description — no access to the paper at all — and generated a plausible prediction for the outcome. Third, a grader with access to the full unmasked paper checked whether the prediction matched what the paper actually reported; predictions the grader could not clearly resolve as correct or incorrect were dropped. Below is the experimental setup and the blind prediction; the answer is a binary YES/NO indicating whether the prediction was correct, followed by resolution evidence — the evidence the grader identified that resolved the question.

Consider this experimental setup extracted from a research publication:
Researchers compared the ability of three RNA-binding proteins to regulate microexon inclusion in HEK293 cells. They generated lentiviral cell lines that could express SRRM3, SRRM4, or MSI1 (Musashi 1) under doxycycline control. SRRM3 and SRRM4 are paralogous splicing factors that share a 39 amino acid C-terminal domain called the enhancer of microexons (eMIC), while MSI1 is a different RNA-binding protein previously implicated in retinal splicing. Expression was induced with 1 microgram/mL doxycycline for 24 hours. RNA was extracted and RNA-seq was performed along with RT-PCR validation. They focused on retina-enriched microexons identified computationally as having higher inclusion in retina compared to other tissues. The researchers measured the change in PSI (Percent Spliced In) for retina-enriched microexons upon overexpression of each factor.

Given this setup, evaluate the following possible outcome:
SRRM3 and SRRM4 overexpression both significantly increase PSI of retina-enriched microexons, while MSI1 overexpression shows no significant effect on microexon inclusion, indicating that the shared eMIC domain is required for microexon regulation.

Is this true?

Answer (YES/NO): YES